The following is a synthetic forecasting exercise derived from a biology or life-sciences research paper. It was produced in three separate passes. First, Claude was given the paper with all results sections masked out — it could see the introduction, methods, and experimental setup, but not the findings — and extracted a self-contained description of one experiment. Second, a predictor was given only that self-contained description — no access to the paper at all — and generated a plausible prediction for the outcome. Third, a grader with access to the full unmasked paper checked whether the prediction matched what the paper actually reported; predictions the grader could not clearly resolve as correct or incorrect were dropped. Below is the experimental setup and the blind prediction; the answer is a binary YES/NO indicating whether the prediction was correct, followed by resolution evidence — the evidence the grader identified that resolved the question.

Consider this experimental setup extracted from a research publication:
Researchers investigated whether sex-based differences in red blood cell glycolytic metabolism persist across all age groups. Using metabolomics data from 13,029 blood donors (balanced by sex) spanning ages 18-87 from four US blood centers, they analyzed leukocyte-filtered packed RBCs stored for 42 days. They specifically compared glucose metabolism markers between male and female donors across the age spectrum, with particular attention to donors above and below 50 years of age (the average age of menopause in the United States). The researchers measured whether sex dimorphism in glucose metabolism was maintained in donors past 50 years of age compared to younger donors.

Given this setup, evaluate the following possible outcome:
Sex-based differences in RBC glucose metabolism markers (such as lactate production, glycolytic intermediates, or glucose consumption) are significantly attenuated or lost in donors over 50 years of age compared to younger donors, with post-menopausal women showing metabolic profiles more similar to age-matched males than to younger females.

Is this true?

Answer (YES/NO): YES